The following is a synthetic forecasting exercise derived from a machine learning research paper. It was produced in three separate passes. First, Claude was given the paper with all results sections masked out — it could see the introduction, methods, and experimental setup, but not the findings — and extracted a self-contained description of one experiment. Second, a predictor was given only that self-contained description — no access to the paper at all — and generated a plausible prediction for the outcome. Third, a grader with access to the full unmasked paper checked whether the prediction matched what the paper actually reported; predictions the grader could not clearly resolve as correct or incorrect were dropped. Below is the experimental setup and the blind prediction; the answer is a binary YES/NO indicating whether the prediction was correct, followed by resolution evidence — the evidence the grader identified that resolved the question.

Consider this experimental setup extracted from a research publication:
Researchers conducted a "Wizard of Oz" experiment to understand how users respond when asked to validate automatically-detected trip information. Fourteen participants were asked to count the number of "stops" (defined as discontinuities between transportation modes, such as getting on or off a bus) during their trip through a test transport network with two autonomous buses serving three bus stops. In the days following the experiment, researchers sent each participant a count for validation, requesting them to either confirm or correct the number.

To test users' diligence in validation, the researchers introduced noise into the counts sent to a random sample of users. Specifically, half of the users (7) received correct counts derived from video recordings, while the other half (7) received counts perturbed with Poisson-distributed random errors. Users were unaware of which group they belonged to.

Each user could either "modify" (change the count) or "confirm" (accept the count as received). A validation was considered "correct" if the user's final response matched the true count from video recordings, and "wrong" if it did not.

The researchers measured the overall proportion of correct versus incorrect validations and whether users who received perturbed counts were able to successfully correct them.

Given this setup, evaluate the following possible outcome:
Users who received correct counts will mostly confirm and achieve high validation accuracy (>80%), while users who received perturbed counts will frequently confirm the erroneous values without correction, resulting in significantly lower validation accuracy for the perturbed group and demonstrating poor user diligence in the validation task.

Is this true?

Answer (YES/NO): NO